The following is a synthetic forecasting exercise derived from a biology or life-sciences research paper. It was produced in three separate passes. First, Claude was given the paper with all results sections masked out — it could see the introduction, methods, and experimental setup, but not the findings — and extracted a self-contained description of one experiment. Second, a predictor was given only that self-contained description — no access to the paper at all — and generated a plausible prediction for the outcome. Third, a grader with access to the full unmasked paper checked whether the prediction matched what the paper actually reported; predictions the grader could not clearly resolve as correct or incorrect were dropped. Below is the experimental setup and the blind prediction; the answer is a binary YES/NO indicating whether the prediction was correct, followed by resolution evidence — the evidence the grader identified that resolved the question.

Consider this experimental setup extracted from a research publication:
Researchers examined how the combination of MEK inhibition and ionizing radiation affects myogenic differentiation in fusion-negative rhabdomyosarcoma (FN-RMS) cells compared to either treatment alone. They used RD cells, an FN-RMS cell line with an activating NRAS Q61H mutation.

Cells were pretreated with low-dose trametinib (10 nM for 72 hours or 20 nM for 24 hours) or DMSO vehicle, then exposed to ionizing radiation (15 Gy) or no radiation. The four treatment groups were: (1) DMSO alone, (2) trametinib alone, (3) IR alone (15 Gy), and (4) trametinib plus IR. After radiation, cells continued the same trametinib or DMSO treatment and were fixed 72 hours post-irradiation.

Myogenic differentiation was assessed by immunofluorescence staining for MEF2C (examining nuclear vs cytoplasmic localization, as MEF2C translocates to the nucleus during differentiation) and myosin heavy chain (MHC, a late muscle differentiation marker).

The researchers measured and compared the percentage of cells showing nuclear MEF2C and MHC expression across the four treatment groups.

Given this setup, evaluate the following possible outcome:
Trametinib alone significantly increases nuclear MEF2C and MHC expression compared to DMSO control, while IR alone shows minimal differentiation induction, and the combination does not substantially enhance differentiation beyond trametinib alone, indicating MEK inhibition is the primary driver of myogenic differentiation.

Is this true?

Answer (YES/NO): NO